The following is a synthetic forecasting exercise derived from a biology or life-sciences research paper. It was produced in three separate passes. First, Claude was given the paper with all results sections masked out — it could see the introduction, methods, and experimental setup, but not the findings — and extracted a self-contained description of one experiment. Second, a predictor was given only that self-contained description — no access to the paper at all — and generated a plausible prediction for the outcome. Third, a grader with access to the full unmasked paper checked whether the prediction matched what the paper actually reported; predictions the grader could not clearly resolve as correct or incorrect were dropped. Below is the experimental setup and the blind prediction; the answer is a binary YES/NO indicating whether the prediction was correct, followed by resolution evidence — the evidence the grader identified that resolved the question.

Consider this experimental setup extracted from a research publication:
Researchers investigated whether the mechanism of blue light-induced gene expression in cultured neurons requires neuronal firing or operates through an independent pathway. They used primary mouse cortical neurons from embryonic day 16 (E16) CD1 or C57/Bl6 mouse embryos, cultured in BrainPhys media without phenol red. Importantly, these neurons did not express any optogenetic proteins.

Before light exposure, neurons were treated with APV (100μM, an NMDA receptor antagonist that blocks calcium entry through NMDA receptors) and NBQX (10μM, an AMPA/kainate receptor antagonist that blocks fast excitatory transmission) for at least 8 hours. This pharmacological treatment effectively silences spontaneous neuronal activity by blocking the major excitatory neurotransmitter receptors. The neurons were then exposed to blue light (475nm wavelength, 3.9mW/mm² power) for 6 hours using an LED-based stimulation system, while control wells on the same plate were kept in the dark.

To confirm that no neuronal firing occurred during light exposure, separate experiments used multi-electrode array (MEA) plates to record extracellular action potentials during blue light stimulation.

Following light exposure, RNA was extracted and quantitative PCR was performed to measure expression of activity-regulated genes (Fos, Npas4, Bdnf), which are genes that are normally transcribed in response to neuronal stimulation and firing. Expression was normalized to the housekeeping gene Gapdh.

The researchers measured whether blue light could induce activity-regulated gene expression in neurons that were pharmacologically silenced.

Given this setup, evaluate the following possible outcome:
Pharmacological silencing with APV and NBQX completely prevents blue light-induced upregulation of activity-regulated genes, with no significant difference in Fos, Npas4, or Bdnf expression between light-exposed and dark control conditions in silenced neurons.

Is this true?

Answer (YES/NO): NO